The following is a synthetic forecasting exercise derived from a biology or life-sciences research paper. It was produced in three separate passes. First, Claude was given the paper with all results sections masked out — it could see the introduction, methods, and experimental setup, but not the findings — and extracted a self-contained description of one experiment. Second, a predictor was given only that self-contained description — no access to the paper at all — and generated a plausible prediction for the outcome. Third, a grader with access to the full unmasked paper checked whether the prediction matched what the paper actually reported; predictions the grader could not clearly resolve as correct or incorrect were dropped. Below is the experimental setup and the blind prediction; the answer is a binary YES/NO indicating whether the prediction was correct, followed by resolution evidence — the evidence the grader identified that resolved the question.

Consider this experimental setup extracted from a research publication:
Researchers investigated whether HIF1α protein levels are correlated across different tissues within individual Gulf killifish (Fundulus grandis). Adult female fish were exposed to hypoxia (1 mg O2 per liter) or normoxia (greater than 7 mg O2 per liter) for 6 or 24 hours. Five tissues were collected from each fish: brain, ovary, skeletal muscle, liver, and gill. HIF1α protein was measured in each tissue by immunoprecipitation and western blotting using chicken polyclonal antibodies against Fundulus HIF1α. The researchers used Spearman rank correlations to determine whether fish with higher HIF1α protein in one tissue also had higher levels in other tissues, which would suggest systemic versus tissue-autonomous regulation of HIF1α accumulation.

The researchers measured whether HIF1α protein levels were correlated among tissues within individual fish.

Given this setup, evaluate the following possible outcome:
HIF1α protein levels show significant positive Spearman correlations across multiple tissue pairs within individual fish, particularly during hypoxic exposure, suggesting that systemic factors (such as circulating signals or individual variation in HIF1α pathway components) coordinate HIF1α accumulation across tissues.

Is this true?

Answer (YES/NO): NO